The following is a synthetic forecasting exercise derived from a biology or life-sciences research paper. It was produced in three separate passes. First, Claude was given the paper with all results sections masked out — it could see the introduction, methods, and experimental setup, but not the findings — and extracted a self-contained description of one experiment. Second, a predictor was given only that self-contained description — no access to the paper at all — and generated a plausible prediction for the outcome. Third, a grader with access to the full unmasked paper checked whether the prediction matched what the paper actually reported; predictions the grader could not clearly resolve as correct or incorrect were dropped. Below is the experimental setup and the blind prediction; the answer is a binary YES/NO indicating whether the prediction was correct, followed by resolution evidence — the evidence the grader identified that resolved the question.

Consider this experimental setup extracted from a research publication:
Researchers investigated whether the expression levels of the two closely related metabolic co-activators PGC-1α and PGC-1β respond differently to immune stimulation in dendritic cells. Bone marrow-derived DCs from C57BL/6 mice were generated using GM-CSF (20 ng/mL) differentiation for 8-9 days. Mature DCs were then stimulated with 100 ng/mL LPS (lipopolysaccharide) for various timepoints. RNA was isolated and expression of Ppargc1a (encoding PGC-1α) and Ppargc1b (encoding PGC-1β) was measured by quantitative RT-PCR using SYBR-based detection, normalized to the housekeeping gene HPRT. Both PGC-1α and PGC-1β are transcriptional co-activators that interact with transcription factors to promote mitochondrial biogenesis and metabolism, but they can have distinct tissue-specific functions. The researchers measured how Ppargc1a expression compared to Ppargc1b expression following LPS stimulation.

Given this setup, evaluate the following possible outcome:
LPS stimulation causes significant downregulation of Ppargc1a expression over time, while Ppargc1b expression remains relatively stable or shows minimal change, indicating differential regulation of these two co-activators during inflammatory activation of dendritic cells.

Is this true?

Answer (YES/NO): NO